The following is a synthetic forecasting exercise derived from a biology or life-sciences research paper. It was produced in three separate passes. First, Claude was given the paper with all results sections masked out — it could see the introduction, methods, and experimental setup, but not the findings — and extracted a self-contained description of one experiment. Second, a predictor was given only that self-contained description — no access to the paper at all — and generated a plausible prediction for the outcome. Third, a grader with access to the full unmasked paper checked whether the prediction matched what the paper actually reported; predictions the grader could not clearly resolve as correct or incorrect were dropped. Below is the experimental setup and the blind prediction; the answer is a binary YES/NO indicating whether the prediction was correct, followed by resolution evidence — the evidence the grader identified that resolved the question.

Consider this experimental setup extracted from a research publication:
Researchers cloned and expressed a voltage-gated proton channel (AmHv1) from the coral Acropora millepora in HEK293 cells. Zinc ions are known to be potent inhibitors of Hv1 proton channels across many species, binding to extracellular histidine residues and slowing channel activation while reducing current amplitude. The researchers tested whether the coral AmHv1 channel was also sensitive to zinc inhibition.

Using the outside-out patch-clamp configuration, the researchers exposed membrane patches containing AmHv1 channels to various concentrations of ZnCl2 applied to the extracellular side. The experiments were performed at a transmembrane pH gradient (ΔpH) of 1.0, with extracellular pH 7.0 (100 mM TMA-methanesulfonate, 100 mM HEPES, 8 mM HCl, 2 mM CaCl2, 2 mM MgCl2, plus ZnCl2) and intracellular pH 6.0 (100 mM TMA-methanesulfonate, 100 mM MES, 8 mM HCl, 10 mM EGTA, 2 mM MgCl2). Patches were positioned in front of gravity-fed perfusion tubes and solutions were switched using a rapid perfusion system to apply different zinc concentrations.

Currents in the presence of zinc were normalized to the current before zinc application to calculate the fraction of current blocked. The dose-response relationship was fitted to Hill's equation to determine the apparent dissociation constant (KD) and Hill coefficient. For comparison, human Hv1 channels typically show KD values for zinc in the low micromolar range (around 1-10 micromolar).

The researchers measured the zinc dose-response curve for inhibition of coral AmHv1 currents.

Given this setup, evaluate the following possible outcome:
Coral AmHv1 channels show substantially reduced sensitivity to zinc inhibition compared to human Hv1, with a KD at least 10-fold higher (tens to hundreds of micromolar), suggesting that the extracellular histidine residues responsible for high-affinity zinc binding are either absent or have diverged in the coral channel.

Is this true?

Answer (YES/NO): NO